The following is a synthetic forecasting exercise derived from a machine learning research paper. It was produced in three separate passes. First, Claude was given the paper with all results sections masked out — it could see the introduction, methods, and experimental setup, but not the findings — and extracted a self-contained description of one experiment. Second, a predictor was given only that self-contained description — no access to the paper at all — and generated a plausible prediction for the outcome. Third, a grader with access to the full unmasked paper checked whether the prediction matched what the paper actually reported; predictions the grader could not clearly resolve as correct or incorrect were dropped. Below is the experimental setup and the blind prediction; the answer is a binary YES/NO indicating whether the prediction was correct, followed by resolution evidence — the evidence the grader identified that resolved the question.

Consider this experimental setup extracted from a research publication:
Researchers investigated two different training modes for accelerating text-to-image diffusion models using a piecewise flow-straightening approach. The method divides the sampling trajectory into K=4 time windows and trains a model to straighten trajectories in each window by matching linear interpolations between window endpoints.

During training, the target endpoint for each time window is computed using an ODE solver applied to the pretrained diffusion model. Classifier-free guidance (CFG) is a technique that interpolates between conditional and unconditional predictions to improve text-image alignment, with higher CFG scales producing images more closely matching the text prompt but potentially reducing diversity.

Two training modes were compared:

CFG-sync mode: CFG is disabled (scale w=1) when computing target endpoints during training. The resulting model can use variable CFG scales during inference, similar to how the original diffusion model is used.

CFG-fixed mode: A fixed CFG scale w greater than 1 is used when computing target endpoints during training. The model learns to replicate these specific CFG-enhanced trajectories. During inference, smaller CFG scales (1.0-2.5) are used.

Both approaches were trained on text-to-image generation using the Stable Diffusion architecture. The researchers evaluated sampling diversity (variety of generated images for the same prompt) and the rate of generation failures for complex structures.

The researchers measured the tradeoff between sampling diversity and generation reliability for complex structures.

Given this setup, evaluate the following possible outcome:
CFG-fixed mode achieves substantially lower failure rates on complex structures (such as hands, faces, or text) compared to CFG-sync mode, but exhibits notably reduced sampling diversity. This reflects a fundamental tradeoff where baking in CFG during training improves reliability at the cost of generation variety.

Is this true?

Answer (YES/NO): YES